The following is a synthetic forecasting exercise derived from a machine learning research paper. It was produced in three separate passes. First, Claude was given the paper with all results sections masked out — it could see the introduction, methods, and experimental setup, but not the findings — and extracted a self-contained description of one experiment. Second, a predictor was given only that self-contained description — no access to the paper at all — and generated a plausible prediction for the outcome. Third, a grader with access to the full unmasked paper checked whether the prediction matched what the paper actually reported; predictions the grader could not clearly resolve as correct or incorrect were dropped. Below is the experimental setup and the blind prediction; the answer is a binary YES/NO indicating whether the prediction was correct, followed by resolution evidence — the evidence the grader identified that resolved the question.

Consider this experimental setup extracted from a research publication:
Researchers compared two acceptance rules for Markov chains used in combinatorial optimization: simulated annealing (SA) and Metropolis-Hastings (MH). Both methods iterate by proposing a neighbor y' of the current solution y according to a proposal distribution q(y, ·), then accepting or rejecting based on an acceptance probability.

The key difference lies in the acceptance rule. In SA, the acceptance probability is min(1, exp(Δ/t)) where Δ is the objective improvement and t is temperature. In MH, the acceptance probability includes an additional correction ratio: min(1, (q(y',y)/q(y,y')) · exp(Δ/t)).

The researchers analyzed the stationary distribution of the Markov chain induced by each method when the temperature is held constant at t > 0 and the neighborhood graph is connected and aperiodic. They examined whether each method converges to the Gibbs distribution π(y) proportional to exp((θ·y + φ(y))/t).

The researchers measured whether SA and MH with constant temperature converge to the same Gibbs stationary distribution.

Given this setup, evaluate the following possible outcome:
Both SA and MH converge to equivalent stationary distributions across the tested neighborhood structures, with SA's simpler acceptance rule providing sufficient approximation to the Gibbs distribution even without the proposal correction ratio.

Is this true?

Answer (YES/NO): NO